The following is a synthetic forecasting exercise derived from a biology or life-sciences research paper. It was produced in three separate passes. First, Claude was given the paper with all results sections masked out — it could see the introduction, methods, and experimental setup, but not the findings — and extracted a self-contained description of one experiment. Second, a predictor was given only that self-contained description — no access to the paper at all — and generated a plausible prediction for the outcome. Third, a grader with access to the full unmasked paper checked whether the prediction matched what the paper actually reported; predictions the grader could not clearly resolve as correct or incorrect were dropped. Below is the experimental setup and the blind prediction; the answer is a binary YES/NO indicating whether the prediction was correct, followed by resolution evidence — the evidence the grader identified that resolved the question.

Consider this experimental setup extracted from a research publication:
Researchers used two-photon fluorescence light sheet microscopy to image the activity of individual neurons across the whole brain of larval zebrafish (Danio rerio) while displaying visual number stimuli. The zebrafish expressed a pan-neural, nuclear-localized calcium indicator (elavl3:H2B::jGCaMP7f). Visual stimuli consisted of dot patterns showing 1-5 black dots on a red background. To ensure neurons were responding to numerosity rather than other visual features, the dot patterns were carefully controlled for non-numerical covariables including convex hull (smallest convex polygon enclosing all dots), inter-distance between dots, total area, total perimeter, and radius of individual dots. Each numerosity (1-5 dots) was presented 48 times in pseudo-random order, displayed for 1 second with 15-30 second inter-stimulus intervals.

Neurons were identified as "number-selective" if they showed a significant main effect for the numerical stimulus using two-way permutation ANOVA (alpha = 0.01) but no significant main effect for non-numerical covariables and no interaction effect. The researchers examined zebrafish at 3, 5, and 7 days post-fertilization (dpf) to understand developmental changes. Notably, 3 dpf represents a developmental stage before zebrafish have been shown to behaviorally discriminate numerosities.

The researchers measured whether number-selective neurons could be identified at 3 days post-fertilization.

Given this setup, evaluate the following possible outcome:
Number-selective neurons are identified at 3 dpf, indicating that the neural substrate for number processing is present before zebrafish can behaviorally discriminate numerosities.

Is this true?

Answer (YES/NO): YES